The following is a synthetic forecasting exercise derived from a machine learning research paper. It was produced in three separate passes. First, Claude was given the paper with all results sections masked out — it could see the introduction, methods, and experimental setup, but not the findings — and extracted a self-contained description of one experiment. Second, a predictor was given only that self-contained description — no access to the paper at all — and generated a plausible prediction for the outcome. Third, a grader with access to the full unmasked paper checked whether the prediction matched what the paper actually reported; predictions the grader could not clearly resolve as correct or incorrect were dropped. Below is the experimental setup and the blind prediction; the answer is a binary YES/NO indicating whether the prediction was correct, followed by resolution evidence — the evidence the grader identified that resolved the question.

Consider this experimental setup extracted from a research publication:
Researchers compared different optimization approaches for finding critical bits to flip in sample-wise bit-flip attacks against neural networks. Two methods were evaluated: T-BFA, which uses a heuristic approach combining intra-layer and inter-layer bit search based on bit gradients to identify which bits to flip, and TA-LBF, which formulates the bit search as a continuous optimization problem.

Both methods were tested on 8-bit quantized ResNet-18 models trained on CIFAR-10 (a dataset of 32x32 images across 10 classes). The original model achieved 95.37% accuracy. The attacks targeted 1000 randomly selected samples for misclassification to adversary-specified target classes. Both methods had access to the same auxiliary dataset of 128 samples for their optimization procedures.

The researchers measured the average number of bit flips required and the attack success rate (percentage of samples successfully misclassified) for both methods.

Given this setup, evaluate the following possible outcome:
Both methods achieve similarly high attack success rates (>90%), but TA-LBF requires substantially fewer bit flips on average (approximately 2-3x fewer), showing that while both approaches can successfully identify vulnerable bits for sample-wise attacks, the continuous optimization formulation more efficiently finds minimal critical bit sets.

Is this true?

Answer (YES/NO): NO